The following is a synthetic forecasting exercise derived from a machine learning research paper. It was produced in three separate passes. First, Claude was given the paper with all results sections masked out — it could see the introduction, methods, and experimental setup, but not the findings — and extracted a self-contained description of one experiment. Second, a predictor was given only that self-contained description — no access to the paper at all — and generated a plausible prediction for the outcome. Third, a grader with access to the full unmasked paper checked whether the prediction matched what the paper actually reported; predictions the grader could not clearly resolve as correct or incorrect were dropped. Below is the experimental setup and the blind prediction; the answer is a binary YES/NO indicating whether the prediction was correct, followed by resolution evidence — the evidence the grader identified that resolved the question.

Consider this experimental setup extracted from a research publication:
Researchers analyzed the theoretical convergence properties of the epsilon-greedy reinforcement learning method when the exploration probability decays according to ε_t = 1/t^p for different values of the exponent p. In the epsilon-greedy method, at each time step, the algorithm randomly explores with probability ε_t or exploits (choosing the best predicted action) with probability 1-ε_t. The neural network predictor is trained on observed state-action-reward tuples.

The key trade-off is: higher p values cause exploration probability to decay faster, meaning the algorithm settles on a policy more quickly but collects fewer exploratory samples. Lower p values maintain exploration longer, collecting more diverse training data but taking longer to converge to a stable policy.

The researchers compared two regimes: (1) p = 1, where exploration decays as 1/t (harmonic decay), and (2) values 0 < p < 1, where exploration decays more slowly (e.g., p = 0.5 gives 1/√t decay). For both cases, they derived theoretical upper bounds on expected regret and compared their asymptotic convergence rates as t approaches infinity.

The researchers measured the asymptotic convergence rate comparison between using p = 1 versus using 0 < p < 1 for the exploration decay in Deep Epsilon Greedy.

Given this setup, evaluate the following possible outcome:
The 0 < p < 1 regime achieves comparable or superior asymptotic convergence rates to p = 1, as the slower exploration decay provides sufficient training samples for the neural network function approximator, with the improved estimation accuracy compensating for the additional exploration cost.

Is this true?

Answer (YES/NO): YES